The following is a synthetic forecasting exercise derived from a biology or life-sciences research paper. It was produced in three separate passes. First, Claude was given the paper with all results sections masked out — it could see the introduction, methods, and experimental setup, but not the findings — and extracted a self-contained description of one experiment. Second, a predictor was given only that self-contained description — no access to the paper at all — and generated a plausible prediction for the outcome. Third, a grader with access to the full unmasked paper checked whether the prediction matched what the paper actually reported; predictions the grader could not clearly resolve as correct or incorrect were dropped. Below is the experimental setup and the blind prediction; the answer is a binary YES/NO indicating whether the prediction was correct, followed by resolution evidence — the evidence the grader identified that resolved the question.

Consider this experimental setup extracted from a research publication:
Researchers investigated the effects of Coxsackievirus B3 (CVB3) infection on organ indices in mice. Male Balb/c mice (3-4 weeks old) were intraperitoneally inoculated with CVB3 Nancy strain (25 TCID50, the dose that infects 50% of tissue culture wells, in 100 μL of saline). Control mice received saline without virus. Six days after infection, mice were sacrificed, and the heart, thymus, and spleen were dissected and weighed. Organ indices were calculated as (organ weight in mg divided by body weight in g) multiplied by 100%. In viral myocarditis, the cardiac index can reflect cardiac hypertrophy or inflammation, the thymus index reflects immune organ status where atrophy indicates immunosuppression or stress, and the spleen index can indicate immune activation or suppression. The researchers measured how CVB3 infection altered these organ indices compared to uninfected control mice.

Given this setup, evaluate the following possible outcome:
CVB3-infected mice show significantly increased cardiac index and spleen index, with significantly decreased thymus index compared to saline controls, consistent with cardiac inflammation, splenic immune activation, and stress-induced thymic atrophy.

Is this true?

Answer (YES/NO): NO